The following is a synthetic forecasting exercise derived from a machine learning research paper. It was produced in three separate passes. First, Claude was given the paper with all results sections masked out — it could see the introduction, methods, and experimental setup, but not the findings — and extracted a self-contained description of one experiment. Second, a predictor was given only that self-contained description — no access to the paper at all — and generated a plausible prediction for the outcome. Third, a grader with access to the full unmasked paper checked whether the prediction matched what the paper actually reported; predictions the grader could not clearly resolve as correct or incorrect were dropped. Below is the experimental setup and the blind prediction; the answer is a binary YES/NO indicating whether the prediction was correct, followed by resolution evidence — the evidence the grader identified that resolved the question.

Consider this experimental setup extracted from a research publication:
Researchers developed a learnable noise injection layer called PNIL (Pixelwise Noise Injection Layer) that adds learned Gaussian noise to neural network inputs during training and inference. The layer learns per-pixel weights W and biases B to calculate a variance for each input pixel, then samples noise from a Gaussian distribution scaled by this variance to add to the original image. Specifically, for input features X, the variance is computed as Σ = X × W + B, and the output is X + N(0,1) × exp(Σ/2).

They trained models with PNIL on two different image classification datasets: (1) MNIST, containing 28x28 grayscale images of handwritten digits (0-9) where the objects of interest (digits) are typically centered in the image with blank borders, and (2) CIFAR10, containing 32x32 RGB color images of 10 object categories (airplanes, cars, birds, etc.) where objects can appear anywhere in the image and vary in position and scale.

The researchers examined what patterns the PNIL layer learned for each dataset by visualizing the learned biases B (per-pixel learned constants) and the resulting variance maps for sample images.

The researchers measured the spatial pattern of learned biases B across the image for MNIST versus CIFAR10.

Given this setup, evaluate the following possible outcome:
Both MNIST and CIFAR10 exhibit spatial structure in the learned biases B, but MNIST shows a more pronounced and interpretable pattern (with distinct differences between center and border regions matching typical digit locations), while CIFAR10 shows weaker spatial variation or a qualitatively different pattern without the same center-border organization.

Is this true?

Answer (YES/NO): NO